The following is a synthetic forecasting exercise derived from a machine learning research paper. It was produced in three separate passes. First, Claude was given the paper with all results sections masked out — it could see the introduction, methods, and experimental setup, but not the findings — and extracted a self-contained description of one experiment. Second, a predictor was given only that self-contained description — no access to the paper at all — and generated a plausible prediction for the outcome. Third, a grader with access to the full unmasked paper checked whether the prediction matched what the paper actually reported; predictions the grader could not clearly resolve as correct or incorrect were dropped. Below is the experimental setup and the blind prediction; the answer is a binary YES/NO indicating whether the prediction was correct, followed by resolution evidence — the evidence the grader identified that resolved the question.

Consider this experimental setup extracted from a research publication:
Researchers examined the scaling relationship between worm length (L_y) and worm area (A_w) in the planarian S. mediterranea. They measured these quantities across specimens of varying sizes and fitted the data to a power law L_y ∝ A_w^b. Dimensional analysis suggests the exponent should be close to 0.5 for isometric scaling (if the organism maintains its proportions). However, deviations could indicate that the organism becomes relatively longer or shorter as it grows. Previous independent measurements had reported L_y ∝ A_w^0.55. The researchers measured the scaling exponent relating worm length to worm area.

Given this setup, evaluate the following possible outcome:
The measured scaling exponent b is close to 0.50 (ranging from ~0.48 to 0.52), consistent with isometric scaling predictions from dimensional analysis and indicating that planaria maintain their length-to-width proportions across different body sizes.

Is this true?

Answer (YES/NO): NO